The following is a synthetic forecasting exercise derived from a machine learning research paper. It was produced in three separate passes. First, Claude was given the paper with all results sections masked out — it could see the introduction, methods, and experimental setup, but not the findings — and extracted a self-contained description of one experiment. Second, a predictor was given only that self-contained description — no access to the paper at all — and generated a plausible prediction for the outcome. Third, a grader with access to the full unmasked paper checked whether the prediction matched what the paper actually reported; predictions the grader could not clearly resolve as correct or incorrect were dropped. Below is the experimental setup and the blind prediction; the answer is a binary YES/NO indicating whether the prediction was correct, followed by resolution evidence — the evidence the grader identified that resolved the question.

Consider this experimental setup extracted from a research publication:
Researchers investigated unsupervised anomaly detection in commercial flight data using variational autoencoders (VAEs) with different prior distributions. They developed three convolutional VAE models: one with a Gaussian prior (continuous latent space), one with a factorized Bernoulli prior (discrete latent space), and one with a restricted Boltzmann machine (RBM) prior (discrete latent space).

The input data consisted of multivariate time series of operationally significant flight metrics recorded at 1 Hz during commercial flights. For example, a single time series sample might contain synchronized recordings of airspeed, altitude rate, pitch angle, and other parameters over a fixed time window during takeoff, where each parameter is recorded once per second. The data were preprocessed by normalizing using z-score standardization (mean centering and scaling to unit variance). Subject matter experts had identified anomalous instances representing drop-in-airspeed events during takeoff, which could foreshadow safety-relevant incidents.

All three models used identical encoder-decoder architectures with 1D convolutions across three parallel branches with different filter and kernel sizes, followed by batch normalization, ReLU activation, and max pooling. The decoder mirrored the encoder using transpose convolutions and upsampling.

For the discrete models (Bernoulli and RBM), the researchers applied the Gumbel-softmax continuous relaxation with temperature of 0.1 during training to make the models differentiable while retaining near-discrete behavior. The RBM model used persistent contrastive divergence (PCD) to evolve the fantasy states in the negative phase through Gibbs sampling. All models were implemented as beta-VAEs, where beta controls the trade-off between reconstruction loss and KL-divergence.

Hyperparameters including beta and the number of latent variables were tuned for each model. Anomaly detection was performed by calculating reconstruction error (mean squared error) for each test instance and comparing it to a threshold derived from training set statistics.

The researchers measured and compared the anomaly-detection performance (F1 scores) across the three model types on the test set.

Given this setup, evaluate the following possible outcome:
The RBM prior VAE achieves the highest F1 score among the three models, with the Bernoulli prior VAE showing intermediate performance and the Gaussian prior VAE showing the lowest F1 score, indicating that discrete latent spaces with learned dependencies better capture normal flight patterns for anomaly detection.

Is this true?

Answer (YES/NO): NO